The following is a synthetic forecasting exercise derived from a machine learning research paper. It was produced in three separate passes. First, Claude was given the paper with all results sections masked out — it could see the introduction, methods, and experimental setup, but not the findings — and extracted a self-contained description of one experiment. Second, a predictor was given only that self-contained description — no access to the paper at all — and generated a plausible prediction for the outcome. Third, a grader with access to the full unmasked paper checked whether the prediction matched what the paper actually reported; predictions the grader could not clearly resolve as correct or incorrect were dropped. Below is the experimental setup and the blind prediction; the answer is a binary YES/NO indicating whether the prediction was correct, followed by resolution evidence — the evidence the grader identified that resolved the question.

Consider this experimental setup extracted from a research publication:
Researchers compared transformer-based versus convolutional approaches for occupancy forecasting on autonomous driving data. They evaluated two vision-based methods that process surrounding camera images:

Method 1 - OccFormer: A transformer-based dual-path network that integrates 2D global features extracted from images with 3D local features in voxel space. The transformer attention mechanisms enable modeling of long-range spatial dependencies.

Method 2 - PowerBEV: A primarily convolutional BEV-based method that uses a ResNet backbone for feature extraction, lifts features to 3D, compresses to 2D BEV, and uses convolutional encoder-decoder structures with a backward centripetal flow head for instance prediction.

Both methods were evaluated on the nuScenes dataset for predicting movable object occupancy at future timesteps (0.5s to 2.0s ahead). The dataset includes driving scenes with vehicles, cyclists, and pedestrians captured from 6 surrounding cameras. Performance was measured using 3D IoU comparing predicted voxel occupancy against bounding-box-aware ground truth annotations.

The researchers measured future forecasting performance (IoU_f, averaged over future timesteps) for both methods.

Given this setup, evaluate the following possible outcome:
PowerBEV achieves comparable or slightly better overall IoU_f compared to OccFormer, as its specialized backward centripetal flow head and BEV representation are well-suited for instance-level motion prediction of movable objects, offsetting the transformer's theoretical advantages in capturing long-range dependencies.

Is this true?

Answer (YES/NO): NO